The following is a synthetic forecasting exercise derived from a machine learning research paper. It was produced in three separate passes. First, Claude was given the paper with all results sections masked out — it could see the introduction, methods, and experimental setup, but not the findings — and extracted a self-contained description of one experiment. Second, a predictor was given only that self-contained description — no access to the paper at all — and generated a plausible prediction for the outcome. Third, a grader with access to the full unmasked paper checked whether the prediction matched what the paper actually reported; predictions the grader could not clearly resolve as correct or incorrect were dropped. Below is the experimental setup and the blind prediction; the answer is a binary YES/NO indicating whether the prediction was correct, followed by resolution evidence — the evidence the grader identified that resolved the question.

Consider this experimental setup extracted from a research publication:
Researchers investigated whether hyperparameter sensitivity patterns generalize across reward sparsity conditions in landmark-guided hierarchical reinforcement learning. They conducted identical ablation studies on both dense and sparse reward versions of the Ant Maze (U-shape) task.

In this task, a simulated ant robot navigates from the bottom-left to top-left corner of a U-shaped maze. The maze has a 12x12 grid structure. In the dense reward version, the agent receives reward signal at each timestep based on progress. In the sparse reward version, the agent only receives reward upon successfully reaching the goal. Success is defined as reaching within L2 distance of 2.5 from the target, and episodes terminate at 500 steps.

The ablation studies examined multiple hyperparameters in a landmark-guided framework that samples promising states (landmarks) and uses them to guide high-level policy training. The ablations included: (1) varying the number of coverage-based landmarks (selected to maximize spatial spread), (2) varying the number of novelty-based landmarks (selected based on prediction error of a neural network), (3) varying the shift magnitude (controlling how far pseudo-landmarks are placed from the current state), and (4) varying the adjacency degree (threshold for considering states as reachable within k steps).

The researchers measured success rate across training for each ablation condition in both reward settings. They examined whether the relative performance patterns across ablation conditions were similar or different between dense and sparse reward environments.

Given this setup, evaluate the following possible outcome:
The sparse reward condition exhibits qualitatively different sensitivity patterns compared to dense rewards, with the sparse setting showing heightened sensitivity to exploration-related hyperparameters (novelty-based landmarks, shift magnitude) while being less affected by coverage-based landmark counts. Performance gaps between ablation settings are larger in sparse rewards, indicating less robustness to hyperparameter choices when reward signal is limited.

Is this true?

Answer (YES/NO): NO